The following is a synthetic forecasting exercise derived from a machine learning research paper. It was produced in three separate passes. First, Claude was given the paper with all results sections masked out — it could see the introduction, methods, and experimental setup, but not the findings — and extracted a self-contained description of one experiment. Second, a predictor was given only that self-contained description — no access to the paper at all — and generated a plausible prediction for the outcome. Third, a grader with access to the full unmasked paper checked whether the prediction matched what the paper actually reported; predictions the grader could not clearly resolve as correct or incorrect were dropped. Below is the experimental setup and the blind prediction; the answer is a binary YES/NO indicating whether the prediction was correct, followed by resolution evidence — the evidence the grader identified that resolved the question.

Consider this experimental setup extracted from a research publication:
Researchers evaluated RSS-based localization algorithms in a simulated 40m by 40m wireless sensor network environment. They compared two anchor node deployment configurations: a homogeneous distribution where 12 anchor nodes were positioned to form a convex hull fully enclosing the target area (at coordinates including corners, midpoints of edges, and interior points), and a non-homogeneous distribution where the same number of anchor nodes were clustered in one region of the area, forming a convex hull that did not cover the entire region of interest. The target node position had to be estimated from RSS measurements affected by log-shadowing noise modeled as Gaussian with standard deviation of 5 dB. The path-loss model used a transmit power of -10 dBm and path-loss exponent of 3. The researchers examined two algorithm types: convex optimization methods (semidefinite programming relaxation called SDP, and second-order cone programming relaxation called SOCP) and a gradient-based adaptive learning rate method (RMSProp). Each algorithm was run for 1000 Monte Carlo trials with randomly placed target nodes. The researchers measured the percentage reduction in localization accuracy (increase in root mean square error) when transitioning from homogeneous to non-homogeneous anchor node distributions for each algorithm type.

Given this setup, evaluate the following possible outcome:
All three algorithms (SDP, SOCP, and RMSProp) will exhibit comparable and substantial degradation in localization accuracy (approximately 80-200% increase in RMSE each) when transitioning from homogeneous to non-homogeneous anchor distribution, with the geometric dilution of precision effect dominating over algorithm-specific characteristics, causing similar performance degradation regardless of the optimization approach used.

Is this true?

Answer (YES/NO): NO